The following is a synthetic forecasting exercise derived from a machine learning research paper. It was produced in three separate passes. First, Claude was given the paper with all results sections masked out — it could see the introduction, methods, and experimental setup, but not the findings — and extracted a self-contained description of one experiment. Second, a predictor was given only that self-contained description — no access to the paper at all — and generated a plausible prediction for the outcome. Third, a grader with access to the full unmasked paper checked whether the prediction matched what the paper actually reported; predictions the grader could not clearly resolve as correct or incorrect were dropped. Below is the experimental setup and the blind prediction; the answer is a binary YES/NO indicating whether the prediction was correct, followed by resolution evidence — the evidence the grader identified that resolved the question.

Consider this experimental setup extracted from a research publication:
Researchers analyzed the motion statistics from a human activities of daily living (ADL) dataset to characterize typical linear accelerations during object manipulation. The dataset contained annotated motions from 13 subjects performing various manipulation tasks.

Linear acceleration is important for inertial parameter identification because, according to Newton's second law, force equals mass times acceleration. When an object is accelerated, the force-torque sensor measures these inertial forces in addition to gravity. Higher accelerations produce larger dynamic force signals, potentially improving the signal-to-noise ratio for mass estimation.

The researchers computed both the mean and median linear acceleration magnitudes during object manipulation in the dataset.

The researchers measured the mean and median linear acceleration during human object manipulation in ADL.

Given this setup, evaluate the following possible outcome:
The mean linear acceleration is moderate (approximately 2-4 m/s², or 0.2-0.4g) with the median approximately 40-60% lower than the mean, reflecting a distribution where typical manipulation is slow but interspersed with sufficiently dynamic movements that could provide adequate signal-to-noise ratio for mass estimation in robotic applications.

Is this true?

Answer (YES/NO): NO